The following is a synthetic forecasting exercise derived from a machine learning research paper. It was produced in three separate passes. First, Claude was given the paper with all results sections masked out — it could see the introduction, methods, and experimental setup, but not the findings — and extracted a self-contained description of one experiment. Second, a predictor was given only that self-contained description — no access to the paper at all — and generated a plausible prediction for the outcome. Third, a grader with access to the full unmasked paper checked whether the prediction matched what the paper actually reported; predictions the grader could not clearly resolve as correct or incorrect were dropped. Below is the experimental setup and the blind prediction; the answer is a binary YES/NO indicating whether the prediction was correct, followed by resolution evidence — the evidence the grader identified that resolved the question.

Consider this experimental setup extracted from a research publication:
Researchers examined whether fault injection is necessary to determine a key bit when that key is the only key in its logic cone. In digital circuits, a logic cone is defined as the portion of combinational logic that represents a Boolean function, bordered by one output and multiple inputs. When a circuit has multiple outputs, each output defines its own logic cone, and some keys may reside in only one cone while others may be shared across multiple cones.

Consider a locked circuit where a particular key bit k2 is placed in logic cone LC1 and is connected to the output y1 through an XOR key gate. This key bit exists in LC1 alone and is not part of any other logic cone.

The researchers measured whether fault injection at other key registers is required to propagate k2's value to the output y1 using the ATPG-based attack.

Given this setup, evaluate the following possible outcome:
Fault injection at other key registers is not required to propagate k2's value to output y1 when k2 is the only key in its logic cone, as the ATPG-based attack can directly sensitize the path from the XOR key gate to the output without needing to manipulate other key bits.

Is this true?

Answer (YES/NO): YES